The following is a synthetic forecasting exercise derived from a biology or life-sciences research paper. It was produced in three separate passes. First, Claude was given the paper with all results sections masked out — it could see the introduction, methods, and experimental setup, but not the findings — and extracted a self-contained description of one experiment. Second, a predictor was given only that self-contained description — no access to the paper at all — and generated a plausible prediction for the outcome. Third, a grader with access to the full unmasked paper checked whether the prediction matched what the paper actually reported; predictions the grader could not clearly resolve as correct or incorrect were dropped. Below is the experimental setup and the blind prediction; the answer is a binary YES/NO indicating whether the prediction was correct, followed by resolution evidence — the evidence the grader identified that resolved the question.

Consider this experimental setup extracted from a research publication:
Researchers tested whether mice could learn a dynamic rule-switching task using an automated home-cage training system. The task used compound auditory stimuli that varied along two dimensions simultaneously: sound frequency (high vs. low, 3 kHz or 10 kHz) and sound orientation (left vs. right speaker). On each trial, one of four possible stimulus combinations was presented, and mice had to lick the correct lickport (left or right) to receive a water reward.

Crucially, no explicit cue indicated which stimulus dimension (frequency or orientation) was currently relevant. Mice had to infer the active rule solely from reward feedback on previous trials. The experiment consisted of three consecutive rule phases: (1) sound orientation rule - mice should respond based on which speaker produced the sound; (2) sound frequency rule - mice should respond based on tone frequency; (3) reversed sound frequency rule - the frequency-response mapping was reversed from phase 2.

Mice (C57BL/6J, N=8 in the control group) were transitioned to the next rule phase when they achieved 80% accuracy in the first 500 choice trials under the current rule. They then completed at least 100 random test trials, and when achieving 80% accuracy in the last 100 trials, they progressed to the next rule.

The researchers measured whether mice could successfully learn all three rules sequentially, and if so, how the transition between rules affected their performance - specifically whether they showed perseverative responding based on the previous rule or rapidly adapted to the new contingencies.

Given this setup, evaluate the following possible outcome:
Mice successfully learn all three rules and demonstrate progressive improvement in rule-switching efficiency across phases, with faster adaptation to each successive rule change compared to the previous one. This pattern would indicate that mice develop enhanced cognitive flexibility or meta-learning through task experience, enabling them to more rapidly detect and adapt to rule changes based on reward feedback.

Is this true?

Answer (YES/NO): NO